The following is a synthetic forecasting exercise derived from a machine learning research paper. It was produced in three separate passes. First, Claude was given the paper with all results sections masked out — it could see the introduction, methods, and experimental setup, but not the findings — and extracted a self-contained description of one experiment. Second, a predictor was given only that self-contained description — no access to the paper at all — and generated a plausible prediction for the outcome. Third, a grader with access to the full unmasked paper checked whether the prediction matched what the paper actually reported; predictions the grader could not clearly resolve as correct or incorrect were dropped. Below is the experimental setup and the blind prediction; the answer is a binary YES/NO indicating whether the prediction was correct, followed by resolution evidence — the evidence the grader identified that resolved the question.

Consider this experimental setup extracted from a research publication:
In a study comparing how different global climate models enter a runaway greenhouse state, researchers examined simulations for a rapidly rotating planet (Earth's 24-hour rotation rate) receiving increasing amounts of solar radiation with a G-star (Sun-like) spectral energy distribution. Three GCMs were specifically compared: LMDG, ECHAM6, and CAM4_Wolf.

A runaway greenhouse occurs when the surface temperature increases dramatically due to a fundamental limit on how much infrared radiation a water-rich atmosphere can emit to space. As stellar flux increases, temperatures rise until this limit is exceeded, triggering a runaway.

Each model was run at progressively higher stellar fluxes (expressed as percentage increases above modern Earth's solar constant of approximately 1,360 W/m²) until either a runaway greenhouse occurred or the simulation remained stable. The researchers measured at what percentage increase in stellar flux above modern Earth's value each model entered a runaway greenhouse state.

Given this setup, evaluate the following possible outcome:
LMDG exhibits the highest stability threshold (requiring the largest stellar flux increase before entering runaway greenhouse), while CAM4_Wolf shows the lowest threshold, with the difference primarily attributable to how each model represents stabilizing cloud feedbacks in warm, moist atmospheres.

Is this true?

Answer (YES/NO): NO